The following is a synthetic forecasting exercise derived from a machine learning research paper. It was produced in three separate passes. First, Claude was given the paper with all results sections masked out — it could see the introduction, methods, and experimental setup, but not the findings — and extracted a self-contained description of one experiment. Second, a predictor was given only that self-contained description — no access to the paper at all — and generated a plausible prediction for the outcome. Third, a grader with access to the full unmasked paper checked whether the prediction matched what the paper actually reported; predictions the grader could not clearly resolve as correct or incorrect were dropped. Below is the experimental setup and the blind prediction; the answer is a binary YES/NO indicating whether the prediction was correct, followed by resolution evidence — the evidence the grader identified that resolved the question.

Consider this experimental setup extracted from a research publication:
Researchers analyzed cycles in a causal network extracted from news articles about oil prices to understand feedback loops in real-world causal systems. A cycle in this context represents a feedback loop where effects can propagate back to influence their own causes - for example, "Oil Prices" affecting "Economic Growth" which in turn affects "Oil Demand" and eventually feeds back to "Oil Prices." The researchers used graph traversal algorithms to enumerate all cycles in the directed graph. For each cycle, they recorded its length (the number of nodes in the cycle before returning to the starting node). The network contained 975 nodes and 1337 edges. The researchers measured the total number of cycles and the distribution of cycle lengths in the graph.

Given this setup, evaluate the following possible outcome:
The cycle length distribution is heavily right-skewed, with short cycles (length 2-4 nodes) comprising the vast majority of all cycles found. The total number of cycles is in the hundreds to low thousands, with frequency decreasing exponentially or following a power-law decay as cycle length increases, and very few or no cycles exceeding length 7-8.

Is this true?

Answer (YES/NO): NO